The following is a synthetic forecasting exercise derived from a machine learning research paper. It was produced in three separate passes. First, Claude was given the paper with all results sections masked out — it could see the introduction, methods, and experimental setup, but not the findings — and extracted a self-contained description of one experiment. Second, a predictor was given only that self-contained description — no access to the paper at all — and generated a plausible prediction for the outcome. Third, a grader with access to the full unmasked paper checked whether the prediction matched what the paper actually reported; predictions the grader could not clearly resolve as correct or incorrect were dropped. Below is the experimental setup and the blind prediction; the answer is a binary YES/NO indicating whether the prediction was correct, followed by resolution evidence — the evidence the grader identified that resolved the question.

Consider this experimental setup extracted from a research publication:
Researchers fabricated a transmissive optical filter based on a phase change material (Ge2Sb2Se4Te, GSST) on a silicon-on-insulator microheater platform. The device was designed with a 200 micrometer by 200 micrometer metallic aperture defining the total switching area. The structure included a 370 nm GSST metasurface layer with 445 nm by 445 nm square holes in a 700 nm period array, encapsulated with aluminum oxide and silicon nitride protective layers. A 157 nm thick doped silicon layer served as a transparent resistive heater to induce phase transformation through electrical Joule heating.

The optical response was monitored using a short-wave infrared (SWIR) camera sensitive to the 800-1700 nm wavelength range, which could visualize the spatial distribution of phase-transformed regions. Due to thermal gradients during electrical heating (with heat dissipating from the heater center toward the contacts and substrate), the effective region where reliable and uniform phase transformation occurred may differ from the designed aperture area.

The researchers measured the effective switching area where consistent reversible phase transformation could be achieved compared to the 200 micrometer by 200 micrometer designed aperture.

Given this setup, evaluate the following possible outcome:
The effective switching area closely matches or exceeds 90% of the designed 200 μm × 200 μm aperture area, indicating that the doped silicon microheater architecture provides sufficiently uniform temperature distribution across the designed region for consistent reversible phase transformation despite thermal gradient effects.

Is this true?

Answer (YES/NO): NO